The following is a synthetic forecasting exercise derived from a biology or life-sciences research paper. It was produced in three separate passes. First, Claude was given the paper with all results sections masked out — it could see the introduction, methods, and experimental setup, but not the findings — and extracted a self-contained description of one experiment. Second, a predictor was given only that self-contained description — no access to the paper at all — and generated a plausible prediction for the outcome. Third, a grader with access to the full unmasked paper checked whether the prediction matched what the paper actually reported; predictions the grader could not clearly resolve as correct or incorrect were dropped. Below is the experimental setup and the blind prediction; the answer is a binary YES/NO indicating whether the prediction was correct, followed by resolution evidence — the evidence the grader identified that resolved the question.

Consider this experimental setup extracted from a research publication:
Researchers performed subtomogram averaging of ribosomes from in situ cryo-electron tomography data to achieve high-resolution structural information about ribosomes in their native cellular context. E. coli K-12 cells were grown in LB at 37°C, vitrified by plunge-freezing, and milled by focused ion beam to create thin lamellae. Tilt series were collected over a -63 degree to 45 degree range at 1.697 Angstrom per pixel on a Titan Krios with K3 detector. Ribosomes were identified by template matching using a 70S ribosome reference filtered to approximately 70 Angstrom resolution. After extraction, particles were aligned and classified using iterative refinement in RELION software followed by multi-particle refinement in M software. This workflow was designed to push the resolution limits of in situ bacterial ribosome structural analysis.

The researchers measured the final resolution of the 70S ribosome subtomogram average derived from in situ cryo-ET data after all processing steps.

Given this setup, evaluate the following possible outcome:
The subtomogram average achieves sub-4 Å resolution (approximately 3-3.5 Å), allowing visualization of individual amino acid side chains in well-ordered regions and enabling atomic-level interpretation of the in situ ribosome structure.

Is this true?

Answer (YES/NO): NO